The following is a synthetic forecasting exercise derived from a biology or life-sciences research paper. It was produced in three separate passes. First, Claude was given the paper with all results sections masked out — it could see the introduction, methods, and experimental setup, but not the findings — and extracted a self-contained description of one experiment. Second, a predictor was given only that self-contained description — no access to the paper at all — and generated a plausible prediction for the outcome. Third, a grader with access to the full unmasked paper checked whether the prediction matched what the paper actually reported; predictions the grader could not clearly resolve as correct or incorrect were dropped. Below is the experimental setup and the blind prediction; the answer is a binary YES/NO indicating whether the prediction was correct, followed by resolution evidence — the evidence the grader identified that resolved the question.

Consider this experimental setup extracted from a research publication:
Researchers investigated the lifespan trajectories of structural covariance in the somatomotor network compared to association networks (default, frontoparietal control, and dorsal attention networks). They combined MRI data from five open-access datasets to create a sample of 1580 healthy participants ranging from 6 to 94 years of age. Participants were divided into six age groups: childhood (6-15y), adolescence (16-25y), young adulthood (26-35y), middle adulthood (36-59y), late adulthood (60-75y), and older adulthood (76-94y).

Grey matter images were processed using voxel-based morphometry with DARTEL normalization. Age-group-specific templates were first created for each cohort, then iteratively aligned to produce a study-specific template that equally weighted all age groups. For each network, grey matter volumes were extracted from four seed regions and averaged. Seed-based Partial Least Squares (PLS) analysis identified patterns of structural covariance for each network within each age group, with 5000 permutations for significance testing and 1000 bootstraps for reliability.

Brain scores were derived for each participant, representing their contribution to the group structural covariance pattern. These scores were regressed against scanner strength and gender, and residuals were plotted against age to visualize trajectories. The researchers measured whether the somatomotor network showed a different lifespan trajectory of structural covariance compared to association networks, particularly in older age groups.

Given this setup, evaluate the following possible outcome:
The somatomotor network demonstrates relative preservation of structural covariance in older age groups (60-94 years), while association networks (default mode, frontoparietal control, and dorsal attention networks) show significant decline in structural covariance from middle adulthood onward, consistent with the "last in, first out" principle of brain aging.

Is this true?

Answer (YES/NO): NO